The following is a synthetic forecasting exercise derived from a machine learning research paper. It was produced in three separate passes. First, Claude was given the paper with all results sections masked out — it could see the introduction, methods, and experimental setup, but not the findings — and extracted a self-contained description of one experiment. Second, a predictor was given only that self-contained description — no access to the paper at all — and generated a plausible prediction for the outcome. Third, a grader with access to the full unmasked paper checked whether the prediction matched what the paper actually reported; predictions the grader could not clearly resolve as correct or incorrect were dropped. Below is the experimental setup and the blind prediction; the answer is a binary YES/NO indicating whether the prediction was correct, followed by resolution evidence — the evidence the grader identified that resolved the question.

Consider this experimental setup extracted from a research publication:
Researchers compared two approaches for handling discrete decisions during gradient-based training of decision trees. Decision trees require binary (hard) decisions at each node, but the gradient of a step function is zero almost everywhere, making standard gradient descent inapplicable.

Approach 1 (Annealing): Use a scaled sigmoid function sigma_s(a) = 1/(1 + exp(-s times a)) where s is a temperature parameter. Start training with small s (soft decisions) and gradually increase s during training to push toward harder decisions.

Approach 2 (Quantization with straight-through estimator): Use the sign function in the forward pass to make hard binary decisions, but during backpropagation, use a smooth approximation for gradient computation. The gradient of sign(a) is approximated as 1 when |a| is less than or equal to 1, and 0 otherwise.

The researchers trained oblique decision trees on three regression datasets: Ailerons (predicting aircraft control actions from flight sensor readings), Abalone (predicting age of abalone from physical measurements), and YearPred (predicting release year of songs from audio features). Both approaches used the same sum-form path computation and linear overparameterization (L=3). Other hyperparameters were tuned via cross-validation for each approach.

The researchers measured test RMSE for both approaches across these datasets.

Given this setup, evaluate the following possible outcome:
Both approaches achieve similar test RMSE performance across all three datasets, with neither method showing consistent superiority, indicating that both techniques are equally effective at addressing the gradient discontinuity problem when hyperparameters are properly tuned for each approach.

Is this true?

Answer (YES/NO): NO